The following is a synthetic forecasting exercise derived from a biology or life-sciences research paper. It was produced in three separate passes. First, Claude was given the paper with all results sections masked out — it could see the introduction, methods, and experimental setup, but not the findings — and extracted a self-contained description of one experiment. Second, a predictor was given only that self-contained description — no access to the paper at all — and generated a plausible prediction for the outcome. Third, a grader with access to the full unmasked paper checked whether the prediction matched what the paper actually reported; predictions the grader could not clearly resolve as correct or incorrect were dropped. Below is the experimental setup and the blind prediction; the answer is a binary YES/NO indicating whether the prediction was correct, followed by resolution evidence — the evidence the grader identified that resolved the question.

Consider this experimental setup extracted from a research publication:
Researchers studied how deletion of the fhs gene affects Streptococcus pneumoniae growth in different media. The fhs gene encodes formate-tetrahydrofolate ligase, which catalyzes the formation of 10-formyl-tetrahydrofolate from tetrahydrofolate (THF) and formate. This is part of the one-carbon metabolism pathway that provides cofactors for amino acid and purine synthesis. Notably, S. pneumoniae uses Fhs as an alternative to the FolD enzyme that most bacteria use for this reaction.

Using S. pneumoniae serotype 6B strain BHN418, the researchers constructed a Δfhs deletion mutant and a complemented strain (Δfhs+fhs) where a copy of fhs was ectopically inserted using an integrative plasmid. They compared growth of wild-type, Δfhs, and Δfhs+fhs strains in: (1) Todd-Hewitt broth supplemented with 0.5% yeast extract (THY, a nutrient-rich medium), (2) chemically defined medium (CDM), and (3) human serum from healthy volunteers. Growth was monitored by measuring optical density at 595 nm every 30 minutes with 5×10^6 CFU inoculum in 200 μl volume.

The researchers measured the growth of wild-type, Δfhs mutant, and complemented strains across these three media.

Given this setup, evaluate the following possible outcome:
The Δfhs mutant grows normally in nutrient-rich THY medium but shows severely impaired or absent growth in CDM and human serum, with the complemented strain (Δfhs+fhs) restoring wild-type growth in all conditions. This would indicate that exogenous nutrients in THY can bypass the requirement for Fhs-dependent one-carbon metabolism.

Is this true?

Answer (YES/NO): YES